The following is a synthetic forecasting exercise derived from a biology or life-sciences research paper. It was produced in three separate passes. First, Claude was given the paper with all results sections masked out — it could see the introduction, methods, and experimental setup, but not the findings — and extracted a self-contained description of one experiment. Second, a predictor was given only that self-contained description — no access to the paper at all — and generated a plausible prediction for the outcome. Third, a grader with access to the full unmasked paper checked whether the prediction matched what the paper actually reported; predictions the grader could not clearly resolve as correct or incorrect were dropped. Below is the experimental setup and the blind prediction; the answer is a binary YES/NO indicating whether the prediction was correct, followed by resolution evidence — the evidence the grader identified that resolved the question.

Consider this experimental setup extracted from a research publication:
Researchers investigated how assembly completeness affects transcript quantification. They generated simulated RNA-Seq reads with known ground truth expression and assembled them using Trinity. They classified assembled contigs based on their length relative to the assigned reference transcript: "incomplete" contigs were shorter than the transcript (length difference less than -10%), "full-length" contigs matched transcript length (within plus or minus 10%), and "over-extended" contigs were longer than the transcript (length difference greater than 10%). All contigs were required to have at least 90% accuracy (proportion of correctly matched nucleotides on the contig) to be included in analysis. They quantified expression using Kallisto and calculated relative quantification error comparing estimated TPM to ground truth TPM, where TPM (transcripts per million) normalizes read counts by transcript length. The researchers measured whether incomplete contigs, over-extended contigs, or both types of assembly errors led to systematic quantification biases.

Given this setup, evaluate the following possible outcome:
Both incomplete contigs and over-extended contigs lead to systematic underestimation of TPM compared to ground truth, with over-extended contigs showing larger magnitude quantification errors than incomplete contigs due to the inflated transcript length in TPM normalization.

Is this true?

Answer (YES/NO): NO